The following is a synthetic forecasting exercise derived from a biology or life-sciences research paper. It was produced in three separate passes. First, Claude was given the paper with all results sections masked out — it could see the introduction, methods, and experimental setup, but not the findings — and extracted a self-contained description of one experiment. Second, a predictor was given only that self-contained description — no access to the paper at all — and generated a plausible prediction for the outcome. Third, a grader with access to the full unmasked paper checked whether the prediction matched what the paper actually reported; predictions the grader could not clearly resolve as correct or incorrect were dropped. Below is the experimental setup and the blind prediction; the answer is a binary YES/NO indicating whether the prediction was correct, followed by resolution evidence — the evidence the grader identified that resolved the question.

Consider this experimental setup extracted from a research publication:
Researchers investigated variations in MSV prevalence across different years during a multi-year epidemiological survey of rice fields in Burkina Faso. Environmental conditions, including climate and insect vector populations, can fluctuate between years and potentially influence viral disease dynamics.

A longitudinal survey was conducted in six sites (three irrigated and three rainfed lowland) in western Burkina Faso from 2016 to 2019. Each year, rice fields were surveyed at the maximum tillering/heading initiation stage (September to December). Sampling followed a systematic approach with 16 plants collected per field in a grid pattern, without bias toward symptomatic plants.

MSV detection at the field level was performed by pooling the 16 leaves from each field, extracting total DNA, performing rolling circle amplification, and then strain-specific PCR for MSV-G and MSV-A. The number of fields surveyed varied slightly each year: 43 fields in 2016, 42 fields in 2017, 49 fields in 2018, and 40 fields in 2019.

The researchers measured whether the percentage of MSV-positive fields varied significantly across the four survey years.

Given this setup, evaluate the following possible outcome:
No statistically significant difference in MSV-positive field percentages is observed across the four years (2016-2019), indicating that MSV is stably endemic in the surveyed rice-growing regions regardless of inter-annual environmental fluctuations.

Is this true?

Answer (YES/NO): NO